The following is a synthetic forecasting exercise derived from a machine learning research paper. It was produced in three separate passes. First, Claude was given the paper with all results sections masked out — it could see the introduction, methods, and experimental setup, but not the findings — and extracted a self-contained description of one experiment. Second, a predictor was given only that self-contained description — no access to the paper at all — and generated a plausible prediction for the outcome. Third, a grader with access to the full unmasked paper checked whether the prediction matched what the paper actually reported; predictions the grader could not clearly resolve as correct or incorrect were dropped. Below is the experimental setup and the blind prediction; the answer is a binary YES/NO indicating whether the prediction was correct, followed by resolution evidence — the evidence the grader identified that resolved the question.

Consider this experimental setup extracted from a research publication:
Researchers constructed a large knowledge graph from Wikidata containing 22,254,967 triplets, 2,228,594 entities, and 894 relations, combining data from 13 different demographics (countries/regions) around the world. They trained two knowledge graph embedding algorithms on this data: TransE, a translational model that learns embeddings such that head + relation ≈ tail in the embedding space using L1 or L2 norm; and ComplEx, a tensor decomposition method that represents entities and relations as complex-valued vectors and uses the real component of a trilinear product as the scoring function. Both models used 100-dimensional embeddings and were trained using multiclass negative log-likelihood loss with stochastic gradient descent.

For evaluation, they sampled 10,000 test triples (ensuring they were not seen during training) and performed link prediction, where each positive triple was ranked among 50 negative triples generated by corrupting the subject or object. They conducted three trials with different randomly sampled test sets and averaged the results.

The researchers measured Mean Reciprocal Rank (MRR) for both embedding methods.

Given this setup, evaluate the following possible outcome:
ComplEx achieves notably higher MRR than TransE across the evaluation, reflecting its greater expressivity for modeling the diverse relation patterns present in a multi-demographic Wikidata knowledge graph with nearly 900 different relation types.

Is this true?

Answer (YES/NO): YES